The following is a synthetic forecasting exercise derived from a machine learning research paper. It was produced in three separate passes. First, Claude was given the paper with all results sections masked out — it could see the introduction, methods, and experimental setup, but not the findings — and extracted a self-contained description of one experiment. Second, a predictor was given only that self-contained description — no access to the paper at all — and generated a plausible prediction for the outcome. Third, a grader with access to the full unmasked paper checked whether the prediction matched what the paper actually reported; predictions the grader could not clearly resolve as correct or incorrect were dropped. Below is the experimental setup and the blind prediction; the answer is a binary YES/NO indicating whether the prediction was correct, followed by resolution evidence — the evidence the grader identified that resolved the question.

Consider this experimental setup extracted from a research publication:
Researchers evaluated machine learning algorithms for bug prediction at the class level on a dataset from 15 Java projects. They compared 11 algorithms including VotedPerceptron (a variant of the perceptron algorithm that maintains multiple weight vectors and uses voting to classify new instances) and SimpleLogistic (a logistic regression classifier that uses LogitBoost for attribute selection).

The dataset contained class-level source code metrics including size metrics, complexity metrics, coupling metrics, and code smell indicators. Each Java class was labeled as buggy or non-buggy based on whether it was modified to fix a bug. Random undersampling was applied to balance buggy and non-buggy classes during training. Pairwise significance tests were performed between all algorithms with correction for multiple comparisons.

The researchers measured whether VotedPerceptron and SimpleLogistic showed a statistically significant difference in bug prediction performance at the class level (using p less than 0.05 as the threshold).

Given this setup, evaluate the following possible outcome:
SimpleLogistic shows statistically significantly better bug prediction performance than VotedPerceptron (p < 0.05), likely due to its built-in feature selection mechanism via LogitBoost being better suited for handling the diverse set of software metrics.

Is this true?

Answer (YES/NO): YES